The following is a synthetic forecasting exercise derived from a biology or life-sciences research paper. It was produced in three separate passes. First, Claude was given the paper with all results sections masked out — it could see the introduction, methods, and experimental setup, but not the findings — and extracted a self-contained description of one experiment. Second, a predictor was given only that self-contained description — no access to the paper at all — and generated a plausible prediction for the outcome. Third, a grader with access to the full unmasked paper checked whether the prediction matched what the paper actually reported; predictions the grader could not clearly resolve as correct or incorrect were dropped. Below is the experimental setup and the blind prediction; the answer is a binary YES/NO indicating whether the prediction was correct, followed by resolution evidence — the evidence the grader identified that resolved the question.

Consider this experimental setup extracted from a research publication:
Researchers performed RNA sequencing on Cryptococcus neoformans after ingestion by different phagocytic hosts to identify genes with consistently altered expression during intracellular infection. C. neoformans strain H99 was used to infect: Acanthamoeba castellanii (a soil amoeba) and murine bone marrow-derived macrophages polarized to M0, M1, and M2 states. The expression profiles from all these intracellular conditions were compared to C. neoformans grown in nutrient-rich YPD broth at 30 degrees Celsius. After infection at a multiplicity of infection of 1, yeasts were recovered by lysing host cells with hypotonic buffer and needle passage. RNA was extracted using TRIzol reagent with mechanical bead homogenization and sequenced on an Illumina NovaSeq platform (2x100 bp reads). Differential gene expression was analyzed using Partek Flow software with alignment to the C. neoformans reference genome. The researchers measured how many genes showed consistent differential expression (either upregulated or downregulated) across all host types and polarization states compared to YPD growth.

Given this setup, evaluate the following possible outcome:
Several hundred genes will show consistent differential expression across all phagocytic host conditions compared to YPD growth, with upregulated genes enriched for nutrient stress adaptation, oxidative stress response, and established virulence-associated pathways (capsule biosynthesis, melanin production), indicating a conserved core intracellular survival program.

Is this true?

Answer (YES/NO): NO